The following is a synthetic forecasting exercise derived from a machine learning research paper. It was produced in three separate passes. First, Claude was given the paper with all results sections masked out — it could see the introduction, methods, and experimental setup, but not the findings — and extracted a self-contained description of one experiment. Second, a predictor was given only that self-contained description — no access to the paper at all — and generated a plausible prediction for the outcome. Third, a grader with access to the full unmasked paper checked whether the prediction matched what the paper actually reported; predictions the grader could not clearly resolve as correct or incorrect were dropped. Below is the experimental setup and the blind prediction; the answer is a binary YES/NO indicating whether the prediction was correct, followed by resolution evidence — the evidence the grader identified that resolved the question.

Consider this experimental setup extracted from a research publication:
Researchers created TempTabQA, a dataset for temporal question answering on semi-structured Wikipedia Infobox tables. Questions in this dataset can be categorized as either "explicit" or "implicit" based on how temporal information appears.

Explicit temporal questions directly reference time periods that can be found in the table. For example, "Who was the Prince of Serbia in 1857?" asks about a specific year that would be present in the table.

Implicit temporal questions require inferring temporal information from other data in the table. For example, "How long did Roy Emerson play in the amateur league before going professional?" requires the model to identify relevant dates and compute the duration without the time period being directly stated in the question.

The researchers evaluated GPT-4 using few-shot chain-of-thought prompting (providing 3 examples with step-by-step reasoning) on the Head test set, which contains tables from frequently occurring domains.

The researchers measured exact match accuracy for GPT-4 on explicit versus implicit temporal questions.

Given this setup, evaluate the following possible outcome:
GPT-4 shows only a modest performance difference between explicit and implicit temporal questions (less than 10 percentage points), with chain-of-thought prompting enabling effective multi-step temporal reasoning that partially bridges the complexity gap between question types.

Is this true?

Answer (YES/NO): NO